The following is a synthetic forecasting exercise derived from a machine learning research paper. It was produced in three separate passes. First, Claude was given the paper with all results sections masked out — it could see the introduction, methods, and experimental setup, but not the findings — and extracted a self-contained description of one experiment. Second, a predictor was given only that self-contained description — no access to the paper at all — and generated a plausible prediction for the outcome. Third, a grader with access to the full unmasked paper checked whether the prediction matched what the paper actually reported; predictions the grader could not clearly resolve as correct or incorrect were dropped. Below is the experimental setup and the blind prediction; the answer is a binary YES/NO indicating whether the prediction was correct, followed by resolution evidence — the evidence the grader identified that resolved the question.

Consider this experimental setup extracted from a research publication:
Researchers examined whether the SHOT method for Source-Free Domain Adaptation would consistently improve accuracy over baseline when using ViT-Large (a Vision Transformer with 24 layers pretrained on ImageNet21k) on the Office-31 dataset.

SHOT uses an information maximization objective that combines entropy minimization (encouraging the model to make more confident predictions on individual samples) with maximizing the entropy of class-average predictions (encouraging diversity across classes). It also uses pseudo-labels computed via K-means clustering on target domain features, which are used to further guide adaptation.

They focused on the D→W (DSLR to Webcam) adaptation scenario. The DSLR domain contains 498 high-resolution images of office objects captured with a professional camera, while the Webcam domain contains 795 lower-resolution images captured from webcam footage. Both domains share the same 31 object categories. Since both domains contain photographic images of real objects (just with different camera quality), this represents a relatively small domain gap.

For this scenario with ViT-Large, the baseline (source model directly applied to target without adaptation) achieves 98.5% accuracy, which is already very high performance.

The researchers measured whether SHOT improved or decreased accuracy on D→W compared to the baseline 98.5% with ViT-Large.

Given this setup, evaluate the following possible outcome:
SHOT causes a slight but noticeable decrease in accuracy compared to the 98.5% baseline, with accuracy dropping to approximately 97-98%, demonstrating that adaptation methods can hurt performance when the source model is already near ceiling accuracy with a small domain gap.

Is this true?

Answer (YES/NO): YES